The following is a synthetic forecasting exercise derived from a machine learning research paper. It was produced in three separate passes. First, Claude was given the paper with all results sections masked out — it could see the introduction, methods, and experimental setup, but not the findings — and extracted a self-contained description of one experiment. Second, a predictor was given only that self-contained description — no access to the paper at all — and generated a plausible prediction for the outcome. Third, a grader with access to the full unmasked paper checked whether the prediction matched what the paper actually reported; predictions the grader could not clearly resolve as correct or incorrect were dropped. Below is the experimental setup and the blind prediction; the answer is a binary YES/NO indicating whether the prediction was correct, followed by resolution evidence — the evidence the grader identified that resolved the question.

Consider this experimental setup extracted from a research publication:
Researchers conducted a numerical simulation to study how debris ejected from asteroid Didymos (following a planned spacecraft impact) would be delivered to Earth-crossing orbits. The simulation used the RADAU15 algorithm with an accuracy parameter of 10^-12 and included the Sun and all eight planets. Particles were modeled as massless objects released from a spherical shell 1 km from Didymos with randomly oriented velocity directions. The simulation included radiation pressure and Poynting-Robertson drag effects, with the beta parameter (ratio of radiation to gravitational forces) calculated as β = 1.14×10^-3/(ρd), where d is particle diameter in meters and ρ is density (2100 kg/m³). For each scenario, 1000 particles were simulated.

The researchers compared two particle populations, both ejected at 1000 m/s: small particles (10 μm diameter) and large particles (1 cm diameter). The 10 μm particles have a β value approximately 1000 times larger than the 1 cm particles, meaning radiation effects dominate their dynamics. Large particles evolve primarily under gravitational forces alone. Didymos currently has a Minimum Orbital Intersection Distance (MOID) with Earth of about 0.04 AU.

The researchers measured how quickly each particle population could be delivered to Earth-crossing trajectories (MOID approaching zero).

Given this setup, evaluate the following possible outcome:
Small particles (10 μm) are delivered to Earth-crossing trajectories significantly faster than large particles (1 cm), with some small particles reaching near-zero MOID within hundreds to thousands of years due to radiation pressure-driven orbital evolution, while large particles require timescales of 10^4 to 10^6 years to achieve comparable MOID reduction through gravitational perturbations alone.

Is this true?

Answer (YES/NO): NO